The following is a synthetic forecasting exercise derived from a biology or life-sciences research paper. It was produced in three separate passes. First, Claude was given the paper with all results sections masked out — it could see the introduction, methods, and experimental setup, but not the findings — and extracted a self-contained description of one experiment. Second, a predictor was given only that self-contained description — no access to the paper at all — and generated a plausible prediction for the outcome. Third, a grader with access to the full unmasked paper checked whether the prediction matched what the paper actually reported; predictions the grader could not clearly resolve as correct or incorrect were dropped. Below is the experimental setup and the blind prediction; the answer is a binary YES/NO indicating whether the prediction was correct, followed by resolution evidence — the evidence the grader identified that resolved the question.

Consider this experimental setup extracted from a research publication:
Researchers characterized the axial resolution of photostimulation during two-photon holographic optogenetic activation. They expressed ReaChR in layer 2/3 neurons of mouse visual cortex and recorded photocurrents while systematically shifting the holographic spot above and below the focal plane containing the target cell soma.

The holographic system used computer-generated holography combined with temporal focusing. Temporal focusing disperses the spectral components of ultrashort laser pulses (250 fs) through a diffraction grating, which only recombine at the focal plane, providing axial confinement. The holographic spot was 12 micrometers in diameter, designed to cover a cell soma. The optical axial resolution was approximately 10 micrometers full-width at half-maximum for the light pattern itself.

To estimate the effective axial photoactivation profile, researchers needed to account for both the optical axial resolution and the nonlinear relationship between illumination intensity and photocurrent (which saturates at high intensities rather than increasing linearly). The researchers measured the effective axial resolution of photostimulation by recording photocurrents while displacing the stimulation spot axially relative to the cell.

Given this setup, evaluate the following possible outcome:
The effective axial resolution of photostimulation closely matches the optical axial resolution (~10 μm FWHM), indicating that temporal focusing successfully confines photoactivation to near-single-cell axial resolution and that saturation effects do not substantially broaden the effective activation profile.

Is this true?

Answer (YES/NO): NO